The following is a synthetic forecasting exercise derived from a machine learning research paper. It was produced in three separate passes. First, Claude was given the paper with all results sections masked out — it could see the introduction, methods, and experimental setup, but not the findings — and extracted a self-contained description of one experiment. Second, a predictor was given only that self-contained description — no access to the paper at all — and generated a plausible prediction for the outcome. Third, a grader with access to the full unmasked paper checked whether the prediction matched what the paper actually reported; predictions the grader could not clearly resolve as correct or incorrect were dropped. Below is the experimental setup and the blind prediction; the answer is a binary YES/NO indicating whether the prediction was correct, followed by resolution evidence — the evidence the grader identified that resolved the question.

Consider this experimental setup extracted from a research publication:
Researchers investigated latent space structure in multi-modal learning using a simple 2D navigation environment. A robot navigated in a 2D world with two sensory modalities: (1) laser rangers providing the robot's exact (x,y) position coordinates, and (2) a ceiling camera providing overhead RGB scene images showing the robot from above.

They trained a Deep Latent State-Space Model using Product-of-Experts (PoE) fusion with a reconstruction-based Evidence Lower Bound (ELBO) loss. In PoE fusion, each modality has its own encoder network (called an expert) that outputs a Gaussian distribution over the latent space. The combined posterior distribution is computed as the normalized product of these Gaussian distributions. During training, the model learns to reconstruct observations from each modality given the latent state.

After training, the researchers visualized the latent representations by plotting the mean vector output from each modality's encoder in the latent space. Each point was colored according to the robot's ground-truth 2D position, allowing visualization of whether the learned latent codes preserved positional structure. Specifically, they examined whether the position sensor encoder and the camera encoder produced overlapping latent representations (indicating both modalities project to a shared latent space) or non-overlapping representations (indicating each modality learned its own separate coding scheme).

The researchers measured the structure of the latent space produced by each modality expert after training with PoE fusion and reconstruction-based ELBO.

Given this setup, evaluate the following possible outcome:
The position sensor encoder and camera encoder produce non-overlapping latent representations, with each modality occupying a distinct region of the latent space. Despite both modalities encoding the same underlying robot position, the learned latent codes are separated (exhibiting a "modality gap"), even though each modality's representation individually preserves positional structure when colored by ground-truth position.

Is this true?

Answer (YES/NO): YES